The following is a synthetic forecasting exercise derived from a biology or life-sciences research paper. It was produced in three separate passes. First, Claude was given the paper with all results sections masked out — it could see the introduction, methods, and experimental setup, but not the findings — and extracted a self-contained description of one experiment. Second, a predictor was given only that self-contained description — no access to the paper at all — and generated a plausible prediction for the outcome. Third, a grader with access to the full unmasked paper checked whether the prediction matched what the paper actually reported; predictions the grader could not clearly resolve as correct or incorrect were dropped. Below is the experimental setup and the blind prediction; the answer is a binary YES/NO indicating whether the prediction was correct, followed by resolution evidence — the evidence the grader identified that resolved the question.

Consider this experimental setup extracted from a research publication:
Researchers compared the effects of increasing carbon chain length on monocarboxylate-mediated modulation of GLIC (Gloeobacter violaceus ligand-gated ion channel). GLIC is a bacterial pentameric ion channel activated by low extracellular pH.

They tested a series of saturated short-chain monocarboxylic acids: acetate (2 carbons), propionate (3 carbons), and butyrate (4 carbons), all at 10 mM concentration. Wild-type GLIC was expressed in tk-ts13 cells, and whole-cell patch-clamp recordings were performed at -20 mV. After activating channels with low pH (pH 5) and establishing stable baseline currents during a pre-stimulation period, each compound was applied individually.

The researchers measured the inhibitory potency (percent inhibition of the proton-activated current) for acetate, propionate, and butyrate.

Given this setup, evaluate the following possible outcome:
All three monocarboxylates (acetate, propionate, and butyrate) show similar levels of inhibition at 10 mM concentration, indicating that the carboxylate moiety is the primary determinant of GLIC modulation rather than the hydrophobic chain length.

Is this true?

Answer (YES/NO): YES